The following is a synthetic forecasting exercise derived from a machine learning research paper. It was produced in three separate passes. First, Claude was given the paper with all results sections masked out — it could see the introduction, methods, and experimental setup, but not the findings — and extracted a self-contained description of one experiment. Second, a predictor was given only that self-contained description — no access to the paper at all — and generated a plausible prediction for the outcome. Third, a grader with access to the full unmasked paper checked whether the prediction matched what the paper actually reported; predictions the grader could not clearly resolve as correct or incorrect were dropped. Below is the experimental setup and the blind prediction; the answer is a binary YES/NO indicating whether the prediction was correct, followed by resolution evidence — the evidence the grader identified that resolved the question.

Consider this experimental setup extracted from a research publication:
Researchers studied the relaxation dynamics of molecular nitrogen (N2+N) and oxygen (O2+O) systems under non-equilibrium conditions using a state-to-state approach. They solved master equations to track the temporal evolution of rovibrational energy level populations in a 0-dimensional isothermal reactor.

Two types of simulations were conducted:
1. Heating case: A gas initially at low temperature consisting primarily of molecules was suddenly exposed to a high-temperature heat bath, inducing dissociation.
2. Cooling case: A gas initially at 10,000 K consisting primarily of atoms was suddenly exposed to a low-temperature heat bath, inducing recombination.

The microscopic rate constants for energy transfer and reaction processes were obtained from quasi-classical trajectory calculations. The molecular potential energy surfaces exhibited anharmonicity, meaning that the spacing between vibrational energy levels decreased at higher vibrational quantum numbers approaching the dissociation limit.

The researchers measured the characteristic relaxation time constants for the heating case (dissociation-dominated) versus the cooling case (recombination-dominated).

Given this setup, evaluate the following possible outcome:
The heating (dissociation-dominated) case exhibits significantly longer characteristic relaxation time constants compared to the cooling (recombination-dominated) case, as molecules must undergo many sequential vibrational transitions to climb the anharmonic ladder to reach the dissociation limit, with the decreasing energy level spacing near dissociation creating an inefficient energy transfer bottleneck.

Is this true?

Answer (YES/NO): NO